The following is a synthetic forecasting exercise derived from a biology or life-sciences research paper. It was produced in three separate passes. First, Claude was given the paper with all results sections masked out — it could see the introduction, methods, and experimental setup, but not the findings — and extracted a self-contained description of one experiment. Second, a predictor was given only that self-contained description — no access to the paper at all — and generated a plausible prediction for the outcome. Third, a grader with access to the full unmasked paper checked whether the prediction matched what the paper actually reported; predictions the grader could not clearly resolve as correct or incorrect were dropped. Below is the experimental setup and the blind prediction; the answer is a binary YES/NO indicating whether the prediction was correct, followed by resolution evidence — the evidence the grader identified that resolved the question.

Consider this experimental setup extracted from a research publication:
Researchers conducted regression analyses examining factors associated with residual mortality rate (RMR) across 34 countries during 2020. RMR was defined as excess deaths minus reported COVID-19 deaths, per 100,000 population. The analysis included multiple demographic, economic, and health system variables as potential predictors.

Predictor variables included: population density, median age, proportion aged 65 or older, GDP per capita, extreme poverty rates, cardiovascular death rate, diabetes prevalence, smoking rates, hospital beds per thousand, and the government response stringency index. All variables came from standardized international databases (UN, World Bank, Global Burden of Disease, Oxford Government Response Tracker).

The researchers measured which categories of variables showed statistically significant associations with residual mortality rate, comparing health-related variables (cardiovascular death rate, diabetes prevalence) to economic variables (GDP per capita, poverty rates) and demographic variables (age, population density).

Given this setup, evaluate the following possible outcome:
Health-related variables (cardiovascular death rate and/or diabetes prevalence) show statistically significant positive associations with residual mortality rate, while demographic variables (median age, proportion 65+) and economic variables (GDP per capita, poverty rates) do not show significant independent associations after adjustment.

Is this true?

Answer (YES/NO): NO